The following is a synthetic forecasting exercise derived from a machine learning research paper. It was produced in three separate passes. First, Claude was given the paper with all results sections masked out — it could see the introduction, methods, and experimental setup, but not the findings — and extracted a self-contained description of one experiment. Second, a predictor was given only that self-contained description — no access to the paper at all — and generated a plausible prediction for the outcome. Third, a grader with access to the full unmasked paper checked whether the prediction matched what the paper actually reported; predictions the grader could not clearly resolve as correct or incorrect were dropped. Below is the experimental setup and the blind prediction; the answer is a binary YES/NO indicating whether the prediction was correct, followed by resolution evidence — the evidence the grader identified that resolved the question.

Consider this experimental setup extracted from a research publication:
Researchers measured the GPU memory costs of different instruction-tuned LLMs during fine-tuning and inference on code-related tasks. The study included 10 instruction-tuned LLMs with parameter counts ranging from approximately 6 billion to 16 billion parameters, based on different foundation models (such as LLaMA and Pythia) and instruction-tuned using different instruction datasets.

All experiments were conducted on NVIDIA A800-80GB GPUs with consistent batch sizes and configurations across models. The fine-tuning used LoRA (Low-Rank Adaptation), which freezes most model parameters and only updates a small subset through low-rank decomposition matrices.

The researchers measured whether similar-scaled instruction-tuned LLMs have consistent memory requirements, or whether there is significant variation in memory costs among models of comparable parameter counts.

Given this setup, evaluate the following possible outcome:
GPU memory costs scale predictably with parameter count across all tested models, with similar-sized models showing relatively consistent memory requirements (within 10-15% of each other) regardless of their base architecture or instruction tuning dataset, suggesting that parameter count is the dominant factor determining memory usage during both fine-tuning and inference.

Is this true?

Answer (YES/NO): NO